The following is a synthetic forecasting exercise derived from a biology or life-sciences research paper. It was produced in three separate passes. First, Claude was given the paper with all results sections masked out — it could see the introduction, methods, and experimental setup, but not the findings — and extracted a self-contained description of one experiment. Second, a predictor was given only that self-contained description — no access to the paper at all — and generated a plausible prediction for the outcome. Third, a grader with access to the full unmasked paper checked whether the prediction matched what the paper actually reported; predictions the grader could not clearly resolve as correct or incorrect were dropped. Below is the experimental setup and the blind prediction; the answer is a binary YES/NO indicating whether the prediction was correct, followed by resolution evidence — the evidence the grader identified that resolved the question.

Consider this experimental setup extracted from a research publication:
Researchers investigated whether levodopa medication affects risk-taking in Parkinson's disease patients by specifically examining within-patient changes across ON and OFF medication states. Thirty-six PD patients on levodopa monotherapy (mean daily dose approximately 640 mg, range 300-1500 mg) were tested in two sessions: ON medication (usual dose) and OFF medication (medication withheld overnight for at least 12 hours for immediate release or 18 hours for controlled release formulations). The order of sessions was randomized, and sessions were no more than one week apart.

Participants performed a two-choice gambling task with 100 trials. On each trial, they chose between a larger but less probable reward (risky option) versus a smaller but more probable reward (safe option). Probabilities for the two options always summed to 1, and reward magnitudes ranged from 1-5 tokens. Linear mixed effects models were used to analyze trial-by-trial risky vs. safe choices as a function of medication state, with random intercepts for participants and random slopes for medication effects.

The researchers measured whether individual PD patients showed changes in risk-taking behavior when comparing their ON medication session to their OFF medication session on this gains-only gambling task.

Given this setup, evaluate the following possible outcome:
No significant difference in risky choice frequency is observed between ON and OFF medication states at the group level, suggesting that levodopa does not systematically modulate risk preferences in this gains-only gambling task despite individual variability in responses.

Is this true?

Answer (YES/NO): NO